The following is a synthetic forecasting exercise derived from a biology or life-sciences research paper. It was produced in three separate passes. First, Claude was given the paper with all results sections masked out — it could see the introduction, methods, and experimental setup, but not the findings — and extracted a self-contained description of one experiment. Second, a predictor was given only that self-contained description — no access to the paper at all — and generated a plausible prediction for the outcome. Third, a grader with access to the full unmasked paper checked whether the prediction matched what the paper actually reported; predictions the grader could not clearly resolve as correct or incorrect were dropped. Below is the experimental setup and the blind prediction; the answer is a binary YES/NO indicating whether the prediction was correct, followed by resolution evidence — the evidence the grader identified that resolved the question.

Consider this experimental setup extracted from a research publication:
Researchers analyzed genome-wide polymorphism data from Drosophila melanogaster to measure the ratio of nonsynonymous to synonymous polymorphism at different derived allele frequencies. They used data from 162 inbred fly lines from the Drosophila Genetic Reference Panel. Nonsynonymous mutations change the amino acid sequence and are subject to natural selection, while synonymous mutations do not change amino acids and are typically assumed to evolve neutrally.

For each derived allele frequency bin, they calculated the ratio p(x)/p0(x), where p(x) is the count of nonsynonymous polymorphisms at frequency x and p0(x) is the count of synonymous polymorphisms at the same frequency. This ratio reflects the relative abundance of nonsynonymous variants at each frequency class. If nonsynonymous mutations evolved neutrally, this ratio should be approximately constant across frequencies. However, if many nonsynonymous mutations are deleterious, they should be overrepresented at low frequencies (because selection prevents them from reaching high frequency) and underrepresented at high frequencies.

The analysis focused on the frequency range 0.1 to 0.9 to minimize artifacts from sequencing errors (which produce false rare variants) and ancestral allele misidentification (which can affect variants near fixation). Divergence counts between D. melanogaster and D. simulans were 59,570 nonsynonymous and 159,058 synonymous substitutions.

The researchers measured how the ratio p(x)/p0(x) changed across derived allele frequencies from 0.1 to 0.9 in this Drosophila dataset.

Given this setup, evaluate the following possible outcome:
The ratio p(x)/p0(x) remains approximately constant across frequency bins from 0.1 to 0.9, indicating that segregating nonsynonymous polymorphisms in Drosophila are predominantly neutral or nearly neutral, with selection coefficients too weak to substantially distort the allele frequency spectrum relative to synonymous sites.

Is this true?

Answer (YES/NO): NO